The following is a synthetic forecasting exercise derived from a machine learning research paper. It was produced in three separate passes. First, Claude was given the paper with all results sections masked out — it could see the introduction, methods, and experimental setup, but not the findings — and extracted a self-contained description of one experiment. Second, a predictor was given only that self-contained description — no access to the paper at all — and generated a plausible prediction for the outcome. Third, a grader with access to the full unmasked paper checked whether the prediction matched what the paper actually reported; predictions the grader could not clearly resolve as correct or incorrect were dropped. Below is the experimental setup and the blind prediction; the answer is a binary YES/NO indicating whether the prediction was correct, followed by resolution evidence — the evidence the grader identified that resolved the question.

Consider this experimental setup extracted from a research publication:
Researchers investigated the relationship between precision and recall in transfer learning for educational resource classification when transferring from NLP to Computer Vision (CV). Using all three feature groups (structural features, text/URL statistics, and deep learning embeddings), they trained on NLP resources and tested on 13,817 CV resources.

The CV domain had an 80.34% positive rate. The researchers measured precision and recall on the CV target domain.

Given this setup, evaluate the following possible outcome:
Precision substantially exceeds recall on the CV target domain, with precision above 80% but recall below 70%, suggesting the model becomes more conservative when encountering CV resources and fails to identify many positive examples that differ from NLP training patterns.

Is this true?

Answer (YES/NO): NO